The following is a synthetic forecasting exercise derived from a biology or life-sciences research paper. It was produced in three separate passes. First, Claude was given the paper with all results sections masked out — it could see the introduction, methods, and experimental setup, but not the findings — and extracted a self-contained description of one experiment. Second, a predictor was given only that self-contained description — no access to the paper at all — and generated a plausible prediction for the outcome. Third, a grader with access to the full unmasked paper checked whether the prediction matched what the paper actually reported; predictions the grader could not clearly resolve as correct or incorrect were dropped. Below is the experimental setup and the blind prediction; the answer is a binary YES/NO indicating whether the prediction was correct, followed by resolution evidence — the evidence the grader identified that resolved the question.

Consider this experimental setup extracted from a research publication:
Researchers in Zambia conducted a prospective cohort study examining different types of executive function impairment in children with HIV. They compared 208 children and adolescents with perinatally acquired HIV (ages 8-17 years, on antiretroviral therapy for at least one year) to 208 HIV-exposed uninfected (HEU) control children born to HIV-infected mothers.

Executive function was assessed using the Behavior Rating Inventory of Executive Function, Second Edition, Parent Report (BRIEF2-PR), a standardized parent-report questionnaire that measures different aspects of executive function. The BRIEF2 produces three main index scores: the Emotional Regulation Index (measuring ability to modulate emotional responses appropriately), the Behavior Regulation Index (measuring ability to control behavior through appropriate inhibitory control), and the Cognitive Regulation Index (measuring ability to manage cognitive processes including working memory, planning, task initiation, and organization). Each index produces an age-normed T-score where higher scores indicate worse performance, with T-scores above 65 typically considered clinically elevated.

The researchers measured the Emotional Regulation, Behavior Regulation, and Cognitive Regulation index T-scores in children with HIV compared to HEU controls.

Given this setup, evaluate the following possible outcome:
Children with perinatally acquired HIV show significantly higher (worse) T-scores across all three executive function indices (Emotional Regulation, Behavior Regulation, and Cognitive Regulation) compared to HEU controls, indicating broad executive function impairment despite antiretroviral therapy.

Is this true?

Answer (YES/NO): YES